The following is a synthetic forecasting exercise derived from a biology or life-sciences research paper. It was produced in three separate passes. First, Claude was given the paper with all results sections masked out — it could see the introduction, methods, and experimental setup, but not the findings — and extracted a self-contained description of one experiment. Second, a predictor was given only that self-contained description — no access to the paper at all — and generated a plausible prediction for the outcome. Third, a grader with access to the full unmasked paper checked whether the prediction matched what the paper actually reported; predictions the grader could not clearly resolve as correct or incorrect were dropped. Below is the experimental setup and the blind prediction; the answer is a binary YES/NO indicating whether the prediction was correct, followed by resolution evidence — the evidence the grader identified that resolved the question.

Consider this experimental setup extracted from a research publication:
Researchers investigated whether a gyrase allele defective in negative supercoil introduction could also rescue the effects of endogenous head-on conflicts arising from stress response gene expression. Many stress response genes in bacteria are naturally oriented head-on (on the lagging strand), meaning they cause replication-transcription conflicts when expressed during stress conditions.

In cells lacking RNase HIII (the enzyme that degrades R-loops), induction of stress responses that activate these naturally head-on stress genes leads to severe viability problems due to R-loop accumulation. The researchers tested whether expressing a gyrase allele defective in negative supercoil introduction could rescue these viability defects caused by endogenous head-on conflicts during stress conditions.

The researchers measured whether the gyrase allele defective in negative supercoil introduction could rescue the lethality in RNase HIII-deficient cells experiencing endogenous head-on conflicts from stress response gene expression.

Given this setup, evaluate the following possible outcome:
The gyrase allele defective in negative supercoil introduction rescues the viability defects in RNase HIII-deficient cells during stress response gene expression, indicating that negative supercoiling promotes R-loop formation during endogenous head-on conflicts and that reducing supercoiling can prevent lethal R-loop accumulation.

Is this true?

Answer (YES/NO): YES